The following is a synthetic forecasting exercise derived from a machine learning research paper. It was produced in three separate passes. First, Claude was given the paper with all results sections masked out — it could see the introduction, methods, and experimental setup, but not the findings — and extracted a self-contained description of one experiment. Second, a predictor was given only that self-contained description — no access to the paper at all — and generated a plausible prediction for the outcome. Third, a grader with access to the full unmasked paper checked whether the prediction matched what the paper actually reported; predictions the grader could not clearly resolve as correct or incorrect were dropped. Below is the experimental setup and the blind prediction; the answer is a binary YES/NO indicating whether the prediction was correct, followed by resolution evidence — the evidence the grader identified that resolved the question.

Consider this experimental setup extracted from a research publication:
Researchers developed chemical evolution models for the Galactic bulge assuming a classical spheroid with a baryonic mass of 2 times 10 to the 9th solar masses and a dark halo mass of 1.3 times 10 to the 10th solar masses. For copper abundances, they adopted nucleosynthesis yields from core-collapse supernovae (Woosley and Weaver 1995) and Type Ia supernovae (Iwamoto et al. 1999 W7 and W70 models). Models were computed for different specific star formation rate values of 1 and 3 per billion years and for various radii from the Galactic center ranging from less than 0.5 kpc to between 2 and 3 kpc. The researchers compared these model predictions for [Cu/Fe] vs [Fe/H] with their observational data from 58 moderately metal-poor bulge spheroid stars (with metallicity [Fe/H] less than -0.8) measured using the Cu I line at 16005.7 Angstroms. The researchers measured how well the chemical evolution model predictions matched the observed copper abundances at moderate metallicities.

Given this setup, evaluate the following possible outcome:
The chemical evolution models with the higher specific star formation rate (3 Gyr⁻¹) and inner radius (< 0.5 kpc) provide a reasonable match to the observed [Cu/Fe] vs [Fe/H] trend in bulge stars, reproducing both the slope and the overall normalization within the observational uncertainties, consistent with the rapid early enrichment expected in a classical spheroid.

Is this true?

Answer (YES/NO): NO